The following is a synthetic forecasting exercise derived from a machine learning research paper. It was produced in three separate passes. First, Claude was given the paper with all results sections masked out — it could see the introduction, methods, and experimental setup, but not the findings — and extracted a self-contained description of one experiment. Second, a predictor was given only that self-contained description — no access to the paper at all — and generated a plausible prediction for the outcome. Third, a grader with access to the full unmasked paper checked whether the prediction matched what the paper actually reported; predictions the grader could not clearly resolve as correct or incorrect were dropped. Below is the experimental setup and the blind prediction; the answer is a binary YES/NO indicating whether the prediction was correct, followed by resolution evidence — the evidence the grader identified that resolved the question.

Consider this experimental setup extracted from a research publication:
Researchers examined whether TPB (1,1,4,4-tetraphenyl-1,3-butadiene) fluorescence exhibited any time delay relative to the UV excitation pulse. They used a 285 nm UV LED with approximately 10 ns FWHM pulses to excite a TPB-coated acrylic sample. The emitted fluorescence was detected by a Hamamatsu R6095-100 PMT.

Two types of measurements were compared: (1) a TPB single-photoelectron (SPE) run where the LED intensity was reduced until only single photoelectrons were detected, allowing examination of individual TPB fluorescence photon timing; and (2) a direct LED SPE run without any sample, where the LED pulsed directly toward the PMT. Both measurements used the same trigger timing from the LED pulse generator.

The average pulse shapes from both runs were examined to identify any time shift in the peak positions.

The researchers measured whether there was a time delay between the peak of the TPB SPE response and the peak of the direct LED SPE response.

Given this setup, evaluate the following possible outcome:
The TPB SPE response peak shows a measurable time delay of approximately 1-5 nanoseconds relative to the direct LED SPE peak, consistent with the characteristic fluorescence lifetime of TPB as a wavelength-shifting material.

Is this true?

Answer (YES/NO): NO